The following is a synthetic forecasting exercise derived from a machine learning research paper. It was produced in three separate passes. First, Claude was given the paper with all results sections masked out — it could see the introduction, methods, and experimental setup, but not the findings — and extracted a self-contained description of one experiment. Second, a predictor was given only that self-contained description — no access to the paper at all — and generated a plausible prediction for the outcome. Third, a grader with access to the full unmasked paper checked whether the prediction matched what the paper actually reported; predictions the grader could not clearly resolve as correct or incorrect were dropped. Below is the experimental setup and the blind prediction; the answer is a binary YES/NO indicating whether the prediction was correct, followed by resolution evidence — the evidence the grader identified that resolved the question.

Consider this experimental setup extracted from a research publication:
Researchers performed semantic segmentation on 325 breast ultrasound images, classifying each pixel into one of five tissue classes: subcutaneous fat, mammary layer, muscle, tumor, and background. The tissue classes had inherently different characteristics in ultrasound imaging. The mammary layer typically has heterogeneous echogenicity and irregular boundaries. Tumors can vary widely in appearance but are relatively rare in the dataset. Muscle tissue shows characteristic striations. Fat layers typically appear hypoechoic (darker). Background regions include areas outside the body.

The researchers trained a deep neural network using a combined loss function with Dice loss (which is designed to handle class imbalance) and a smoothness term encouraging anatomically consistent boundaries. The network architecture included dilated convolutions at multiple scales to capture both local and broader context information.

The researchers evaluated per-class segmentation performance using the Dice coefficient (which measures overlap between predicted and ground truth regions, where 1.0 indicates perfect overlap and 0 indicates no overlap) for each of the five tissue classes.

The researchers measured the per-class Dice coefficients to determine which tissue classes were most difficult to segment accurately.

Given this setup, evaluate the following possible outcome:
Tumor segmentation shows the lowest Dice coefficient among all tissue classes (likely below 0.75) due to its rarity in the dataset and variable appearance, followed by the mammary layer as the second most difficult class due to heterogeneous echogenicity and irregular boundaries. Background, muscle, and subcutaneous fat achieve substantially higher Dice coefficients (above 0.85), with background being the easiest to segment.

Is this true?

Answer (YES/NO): NO